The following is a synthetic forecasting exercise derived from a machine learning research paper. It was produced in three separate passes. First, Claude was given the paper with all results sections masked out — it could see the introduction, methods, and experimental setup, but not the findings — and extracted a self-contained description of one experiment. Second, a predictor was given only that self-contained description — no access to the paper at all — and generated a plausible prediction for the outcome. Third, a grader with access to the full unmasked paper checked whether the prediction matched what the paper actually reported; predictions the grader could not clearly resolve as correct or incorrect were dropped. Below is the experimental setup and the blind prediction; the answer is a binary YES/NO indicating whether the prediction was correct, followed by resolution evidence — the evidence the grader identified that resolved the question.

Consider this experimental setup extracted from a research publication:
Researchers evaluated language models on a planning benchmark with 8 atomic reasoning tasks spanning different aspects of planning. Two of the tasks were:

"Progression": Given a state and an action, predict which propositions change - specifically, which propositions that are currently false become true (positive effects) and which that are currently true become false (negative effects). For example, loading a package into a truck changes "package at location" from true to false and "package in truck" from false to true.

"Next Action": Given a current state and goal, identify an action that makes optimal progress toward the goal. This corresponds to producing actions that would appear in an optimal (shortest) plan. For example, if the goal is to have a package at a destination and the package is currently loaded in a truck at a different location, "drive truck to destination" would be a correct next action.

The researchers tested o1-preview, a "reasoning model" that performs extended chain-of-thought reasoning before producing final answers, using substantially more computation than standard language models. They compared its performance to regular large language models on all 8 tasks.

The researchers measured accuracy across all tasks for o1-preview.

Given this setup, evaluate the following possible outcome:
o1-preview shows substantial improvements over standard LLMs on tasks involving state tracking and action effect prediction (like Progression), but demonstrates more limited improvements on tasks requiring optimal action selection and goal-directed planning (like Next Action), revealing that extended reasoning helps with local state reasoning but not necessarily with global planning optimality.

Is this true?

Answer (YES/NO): NO